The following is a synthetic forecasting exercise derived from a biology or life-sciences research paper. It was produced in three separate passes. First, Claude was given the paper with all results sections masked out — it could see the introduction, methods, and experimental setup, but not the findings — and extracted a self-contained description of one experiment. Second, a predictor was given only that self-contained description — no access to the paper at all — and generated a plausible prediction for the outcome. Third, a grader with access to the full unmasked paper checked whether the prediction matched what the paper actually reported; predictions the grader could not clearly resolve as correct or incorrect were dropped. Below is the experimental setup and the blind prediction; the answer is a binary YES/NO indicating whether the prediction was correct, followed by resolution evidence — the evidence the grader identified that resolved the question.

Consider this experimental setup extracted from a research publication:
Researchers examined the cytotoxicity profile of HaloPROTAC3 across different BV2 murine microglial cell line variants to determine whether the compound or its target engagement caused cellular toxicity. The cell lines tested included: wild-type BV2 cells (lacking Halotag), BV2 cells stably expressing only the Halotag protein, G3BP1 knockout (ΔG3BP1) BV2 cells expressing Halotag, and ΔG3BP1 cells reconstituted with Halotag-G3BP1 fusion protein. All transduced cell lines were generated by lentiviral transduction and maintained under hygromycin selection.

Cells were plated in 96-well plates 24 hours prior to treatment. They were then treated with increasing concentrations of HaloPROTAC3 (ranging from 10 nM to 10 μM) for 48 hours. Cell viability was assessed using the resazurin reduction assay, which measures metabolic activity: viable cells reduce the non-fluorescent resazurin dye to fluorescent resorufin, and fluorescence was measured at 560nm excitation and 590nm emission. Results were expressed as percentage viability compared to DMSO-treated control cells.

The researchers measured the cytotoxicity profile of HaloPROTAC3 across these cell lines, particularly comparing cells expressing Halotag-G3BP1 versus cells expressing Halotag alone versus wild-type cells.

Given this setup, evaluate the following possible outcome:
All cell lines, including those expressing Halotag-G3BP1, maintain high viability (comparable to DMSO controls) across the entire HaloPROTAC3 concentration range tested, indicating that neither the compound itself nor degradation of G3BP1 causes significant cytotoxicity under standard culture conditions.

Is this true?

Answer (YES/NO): NO